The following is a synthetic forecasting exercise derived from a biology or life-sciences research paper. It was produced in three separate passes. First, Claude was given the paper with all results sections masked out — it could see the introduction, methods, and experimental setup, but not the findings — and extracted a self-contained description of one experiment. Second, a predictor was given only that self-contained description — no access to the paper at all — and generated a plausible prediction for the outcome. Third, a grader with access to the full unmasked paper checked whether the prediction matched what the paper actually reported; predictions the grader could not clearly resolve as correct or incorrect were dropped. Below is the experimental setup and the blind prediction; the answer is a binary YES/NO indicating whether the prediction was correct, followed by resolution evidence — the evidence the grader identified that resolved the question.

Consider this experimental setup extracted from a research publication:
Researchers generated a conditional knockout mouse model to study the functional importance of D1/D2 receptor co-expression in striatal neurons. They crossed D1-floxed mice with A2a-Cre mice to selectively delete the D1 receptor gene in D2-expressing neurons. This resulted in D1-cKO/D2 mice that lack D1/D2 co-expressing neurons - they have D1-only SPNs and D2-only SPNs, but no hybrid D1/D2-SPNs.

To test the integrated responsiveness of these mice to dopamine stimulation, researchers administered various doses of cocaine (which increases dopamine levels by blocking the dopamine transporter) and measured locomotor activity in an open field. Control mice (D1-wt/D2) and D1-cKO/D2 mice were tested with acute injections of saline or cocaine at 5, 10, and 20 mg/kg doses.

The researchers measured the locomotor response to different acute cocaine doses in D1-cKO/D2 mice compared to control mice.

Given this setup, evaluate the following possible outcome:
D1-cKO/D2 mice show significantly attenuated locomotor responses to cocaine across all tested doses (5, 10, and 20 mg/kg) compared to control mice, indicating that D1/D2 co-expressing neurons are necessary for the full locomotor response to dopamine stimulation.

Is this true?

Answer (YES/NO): NO